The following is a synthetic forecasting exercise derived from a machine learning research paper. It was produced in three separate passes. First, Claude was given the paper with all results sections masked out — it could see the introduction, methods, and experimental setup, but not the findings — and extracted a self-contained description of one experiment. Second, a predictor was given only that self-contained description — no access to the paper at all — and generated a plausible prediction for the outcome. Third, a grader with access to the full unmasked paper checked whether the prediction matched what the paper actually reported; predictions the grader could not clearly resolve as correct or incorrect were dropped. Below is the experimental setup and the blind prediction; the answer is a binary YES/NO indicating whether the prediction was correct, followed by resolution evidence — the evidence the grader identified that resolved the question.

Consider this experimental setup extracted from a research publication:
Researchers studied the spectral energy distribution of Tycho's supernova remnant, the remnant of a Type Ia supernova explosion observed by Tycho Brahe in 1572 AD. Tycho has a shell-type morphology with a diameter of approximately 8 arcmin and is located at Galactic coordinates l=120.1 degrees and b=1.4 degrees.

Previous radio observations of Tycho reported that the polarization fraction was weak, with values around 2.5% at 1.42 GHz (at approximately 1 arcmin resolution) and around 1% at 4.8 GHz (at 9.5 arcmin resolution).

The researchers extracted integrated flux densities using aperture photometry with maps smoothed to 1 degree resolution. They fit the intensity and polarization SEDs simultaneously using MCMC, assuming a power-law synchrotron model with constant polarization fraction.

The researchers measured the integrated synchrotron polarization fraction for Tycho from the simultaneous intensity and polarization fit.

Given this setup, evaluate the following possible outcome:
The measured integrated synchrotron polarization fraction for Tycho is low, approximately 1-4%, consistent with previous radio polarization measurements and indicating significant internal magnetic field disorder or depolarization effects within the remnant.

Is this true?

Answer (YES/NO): NO